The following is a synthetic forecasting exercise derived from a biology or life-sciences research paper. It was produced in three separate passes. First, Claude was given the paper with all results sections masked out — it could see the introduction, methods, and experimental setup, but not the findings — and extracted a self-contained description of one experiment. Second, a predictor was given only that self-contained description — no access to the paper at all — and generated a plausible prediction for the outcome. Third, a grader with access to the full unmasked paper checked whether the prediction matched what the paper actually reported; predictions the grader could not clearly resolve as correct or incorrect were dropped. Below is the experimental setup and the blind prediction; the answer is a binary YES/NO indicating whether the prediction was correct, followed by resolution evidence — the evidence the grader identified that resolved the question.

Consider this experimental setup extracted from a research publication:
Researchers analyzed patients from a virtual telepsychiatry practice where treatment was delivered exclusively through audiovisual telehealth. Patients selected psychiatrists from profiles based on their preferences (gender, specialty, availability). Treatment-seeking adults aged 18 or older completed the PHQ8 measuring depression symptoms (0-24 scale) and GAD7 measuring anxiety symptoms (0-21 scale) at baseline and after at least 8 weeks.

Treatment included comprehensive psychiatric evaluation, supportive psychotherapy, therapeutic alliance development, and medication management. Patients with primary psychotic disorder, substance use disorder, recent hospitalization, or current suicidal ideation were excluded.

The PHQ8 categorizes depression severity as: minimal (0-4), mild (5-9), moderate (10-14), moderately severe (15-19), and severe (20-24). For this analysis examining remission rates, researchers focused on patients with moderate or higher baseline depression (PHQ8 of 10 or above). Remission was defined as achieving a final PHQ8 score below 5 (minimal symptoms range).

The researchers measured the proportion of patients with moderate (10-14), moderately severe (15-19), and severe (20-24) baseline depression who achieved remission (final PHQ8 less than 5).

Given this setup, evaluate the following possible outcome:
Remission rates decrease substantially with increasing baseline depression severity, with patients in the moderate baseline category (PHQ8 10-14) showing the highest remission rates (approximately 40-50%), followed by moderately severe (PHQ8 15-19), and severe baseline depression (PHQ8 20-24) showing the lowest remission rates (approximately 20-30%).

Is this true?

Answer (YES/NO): NO